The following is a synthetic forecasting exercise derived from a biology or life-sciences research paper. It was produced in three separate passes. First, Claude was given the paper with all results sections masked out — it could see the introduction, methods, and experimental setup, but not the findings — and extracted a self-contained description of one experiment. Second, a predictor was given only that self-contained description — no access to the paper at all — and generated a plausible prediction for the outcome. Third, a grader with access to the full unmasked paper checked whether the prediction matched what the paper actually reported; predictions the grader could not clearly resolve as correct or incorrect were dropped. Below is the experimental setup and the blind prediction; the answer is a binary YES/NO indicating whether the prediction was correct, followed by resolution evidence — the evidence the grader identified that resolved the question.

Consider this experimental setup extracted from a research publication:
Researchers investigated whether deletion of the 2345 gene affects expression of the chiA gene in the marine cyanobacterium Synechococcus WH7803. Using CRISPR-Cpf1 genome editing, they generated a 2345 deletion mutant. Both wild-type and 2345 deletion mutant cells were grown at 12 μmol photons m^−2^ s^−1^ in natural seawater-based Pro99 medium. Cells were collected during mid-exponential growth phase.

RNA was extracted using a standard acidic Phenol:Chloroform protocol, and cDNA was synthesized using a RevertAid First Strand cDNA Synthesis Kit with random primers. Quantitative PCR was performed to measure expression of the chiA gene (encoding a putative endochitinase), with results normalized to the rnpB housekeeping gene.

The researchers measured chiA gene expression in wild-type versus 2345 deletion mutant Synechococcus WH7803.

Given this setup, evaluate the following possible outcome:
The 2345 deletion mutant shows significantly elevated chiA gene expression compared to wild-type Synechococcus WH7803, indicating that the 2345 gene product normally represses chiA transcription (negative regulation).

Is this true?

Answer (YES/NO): YES